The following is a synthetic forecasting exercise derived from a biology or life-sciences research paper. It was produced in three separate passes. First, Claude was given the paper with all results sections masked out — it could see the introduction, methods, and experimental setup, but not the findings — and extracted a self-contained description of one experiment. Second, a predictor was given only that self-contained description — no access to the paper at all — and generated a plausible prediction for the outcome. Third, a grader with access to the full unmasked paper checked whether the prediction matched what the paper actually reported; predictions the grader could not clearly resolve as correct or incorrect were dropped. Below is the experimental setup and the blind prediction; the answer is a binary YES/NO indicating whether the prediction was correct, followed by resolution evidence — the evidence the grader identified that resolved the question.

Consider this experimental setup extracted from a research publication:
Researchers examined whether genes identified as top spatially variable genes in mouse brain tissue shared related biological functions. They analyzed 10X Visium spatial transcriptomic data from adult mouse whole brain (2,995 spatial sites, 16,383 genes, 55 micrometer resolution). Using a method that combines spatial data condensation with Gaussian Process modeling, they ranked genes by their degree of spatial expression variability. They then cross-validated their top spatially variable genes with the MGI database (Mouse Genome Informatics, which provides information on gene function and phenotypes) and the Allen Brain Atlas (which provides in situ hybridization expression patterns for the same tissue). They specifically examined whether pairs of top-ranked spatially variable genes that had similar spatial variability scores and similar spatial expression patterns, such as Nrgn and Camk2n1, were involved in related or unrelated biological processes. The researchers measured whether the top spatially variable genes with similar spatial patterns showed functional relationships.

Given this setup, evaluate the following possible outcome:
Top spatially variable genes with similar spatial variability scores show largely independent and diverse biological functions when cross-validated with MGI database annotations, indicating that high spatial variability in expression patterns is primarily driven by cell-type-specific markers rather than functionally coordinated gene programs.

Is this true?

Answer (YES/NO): NO